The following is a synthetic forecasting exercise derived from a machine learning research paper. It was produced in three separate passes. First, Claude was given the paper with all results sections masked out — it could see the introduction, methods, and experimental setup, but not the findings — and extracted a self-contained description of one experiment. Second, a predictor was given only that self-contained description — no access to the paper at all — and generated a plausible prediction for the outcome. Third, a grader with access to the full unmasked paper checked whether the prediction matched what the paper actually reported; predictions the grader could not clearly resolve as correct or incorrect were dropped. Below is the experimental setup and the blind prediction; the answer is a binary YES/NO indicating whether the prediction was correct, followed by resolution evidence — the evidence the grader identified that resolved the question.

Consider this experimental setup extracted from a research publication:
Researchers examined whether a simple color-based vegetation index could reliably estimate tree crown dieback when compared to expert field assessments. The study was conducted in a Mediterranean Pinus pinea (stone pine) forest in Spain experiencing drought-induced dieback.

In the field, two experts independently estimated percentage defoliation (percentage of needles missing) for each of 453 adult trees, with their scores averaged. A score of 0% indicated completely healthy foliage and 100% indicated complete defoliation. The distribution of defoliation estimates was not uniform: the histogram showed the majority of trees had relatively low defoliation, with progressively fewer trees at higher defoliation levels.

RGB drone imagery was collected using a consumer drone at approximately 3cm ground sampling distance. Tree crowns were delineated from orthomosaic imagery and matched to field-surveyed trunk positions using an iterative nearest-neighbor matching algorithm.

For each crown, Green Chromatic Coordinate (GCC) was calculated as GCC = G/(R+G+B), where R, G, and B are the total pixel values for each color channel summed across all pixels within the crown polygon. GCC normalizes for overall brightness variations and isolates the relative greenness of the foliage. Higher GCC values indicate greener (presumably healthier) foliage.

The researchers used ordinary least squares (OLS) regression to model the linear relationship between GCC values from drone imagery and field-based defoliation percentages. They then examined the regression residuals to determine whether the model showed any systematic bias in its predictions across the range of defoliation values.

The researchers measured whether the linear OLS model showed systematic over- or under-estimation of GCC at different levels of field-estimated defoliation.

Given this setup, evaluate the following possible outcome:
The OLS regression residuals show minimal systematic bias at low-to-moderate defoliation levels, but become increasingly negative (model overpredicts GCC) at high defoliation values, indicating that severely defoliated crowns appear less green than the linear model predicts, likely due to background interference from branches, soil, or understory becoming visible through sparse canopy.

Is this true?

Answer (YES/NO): NO